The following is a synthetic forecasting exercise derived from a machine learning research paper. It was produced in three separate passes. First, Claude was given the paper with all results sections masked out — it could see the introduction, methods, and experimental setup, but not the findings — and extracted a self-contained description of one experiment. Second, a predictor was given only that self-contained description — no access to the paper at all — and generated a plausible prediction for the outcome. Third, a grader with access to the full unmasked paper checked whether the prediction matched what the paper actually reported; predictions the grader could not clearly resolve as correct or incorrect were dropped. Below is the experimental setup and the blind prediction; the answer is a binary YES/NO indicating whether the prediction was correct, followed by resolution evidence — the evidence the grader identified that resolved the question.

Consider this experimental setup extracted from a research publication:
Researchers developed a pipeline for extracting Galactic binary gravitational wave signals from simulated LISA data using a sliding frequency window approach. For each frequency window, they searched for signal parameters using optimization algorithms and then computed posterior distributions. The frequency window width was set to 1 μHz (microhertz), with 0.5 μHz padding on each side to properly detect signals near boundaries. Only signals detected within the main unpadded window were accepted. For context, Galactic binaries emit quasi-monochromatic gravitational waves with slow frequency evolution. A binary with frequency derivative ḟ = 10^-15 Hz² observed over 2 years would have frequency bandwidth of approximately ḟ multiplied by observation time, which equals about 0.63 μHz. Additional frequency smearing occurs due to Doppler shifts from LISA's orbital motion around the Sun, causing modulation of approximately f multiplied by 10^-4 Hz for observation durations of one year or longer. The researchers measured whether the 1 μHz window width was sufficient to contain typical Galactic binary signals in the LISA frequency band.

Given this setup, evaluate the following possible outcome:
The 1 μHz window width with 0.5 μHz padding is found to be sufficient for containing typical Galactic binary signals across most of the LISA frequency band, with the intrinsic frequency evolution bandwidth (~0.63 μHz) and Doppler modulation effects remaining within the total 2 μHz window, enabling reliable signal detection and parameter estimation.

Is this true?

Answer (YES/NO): NO